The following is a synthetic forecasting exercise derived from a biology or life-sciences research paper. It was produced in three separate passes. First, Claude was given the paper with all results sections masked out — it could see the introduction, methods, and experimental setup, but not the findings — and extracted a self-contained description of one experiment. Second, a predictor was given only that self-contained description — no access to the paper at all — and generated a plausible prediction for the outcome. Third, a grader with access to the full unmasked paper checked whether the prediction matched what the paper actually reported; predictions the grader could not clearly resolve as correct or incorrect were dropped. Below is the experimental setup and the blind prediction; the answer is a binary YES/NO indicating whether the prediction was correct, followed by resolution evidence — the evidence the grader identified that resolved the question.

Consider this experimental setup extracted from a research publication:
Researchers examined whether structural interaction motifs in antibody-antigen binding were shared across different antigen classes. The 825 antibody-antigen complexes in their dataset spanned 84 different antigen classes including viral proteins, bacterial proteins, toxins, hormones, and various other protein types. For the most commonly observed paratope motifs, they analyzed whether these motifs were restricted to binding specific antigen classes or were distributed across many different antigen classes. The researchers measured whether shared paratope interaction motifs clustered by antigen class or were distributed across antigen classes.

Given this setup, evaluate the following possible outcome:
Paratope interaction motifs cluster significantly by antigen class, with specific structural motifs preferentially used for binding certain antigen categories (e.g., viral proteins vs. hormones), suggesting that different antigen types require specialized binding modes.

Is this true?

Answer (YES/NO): NO